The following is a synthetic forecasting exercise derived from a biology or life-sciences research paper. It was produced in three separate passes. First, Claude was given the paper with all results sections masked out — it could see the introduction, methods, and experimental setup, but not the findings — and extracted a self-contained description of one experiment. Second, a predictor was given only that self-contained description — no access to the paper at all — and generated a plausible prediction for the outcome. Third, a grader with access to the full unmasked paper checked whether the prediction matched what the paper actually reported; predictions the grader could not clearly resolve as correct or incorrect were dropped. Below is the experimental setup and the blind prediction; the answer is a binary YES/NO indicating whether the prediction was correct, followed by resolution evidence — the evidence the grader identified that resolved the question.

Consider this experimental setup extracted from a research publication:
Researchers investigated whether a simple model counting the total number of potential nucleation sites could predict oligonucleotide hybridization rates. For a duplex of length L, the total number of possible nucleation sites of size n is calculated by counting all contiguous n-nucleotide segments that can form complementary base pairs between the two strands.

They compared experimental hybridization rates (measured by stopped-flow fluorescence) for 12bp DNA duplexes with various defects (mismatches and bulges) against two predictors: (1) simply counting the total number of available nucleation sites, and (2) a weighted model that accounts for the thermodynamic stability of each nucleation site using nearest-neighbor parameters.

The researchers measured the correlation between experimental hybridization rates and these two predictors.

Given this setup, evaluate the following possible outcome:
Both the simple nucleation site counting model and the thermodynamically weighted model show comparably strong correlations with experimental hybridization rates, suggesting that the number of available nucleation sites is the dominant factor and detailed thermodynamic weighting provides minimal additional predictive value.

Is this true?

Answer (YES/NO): NO